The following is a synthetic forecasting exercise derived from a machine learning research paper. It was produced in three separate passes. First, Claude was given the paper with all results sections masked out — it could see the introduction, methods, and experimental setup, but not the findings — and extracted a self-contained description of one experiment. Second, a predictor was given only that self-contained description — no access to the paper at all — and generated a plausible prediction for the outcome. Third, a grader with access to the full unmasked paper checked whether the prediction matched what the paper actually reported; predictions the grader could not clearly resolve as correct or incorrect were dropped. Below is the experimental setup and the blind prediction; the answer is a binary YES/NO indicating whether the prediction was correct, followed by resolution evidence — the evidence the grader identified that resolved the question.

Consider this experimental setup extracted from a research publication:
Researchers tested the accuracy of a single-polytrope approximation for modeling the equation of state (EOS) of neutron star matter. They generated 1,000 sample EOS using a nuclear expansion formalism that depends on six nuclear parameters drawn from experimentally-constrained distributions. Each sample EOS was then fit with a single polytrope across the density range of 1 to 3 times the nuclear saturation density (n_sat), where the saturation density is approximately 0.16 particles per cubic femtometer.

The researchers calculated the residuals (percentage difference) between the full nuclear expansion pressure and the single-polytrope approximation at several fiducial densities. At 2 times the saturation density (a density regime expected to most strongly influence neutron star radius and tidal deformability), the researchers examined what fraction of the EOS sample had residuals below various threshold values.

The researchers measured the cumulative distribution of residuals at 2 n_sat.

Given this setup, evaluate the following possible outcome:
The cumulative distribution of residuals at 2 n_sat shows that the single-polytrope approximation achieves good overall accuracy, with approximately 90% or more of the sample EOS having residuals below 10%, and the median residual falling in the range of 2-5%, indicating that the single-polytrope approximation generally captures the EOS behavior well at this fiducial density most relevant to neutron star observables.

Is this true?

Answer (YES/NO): NO